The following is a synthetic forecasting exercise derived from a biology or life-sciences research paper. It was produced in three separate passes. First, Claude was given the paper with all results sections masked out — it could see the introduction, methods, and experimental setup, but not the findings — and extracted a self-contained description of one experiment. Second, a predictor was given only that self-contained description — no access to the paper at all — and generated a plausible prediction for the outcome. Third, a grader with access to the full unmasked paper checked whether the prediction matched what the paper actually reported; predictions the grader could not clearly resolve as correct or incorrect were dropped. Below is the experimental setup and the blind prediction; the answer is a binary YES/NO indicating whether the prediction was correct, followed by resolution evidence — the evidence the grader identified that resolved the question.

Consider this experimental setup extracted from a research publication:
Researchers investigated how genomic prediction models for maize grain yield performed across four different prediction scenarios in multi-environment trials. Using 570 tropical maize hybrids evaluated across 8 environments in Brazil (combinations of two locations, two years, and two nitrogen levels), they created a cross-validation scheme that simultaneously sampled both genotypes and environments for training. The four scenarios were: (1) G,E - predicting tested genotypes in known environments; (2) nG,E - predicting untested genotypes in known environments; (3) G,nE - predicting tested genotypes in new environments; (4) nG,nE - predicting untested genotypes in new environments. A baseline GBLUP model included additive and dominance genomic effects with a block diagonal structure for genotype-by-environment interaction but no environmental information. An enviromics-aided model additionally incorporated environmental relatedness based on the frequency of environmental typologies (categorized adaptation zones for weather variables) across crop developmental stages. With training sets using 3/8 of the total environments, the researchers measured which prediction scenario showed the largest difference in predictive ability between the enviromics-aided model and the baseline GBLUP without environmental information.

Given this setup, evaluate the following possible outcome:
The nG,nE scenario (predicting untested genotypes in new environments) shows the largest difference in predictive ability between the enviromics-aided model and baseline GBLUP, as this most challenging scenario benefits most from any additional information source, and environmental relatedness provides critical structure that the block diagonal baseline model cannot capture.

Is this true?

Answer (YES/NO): NO